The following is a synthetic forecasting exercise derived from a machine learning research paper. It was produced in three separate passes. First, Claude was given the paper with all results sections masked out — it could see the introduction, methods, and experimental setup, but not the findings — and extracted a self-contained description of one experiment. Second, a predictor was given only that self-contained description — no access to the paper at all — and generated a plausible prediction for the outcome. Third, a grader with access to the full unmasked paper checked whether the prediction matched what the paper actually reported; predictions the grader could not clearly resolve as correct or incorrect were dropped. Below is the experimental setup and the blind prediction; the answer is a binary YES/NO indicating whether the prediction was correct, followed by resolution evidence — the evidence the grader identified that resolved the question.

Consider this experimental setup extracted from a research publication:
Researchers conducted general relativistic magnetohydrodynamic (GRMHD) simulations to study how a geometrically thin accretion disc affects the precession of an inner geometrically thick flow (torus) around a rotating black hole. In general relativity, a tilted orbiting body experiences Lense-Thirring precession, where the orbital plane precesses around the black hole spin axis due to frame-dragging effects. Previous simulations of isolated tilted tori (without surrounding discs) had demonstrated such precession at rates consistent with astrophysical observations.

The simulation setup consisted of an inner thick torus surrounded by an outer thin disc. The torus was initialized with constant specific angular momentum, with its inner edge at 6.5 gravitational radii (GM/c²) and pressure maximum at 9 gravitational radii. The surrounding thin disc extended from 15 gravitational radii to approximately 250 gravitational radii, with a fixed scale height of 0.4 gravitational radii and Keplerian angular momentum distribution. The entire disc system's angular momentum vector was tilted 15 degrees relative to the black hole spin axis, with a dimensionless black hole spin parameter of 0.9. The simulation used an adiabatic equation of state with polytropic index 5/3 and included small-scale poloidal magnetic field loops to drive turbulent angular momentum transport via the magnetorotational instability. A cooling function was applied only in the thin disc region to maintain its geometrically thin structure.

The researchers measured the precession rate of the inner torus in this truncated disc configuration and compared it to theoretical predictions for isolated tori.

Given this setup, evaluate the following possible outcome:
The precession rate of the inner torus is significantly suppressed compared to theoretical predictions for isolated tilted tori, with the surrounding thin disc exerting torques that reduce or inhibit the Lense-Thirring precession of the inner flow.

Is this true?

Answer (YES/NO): YES